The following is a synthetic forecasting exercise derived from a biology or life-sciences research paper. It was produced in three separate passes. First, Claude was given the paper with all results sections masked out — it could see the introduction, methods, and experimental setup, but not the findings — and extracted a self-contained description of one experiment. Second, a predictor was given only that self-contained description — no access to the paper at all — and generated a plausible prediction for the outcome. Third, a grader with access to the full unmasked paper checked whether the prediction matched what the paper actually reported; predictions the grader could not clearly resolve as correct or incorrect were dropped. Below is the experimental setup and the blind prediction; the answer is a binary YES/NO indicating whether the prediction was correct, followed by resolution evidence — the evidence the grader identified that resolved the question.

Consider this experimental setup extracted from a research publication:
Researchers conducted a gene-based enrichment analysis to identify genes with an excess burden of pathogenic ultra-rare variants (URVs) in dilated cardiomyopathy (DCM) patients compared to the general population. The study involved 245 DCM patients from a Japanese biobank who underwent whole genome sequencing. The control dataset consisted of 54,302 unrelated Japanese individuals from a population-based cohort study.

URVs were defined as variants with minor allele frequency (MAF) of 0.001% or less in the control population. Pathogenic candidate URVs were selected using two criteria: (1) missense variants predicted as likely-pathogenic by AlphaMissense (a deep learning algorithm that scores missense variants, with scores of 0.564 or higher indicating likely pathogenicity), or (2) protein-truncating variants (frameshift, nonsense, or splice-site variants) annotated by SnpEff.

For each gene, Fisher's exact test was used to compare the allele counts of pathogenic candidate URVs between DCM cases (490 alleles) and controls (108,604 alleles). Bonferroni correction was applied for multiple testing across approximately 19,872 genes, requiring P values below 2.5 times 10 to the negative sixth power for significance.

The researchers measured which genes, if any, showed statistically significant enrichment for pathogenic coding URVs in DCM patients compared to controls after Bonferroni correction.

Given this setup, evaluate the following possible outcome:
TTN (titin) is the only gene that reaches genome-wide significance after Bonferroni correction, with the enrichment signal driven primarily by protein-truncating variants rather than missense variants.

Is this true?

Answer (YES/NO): NO